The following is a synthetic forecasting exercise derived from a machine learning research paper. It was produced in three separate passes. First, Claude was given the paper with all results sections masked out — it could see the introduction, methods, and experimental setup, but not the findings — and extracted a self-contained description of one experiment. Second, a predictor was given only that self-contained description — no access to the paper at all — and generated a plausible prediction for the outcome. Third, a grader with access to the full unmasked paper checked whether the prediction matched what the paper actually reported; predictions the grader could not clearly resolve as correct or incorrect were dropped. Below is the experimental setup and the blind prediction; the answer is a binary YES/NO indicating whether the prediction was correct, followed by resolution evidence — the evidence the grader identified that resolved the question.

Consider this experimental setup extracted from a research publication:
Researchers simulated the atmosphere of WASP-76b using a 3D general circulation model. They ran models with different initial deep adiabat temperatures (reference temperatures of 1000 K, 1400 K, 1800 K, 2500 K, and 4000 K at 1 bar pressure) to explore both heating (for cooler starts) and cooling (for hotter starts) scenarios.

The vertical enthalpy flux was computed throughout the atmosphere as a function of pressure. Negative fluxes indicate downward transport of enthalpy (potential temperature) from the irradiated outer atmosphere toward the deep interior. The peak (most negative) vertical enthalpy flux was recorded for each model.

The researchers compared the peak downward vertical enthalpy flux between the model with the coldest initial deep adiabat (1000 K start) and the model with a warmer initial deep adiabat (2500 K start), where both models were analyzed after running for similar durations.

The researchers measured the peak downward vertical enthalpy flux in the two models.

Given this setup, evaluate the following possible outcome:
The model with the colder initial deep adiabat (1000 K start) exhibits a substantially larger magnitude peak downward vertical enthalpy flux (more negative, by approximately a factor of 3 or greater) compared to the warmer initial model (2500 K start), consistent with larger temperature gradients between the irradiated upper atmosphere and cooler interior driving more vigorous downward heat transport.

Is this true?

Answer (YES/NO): NO